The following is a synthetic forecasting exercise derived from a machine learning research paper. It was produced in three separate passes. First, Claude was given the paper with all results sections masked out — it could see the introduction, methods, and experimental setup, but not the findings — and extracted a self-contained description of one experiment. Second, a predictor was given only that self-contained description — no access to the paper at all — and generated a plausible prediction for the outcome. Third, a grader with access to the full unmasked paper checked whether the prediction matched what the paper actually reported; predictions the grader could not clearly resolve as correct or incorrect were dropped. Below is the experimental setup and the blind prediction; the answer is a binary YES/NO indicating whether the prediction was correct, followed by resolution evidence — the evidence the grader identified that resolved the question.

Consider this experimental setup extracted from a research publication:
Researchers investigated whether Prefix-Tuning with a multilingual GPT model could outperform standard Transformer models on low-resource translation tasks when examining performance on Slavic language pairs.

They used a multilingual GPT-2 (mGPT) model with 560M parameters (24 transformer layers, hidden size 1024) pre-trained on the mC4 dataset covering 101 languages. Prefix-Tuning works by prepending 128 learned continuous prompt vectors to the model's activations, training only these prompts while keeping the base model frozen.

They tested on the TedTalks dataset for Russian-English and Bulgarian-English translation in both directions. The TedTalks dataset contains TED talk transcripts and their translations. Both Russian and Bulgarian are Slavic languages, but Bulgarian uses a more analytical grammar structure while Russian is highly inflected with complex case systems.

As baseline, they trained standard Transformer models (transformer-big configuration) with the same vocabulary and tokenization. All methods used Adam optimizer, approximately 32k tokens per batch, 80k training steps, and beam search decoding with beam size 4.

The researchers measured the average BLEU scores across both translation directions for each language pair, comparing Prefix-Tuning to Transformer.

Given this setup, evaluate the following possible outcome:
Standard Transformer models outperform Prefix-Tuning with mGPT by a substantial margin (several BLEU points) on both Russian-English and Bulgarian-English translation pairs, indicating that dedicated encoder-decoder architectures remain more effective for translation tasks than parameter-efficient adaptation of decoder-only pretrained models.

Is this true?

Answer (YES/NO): NO